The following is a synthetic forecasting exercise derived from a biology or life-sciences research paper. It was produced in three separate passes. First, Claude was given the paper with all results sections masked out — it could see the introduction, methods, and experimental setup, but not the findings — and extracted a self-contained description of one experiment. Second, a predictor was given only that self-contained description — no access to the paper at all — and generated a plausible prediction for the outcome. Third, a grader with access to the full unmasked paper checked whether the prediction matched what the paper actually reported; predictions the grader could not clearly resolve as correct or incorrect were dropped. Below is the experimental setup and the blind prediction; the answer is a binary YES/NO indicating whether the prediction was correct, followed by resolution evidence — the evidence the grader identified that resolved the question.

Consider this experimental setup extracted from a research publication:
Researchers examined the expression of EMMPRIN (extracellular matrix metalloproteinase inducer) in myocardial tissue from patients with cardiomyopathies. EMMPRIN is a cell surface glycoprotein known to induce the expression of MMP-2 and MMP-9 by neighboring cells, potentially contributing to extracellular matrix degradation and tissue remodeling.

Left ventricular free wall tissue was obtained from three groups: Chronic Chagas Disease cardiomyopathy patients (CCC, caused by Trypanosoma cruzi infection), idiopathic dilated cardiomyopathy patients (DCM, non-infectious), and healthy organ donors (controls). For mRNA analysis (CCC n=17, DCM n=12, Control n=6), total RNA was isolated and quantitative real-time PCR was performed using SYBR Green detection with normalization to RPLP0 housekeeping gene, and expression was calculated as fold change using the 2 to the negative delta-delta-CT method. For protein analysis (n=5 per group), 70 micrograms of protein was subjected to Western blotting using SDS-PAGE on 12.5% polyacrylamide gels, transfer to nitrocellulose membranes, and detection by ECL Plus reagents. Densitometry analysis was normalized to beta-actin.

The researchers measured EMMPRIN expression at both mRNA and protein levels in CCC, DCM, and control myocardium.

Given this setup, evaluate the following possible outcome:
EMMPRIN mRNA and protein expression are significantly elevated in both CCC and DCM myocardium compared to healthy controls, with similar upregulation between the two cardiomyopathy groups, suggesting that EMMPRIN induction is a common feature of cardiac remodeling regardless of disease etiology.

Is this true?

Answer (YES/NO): NO